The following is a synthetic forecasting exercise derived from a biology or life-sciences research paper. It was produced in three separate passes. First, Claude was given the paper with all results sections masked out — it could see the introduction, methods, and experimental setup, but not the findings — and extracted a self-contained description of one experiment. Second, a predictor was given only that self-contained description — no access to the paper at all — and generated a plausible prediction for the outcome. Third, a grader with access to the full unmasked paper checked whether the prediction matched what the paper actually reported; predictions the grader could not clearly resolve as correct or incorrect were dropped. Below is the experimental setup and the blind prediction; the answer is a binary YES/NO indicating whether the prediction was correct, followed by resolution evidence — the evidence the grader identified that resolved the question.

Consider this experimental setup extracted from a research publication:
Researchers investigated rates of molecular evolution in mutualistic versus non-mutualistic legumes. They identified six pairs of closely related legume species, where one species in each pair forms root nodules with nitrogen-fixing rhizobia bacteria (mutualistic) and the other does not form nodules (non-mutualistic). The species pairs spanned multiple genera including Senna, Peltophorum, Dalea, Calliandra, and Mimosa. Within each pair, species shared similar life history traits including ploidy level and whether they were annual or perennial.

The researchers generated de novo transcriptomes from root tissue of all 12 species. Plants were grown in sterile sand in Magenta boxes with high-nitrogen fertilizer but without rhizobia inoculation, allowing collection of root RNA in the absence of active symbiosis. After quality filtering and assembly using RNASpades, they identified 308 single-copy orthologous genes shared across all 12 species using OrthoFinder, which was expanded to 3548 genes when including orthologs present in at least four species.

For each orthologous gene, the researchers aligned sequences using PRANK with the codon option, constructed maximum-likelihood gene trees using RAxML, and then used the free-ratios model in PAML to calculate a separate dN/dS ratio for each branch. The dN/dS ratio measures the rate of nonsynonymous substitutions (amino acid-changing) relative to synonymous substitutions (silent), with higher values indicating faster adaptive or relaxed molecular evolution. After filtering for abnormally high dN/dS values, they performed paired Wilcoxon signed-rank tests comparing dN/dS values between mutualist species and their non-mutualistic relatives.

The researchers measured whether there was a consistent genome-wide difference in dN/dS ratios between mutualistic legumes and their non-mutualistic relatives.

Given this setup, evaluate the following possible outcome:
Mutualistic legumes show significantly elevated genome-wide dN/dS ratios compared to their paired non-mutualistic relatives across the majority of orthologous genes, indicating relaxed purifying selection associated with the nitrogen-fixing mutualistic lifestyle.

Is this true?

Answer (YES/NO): NO